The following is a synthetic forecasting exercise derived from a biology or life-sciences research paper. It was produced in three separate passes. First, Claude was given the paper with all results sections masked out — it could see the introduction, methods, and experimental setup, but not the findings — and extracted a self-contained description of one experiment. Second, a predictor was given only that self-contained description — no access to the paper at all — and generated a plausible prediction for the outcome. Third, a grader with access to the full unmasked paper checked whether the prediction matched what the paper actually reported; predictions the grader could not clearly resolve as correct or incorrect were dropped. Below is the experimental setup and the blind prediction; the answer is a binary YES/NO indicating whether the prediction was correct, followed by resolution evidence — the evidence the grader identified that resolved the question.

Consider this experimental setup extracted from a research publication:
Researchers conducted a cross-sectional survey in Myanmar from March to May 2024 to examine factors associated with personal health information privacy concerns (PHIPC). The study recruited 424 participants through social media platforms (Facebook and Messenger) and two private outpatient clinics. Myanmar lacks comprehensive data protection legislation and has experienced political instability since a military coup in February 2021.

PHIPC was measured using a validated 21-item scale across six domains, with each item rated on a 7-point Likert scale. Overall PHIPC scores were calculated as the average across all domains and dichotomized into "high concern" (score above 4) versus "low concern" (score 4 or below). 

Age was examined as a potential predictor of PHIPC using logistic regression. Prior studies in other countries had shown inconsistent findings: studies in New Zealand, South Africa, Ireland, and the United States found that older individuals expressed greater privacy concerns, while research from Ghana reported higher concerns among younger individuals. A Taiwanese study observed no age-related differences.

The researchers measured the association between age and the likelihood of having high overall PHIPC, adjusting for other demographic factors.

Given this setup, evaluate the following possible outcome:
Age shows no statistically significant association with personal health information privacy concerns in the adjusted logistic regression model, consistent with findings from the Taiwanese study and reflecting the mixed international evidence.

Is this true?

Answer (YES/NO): NO